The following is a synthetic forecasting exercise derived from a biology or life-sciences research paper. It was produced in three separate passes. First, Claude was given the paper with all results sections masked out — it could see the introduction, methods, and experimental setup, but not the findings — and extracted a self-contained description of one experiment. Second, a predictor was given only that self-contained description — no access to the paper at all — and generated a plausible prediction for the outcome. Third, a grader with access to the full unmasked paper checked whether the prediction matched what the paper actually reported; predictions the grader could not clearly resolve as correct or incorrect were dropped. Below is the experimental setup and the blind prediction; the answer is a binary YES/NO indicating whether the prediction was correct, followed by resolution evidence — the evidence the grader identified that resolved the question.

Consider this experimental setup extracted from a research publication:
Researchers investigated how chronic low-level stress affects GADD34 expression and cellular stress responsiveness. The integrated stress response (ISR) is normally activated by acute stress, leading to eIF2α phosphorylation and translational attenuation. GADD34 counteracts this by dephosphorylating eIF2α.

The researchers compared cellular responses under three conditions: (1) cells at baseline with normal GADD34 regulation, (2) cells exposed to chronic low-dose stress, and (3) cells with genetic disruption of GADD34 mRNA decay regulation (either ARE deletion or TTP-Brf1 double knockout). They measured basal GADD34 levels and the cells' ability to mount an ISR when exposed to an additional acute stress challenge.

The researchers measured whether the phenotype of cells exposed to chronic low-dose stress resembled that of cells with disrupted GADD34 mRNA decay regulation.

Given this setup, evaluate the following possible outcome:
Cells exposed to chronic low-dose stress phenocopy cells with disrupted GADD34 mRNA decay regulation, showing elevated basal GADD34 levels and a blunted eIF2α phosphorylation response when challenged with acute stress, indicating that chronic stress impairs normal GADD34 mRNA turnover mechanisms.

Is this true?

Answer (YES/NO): YES